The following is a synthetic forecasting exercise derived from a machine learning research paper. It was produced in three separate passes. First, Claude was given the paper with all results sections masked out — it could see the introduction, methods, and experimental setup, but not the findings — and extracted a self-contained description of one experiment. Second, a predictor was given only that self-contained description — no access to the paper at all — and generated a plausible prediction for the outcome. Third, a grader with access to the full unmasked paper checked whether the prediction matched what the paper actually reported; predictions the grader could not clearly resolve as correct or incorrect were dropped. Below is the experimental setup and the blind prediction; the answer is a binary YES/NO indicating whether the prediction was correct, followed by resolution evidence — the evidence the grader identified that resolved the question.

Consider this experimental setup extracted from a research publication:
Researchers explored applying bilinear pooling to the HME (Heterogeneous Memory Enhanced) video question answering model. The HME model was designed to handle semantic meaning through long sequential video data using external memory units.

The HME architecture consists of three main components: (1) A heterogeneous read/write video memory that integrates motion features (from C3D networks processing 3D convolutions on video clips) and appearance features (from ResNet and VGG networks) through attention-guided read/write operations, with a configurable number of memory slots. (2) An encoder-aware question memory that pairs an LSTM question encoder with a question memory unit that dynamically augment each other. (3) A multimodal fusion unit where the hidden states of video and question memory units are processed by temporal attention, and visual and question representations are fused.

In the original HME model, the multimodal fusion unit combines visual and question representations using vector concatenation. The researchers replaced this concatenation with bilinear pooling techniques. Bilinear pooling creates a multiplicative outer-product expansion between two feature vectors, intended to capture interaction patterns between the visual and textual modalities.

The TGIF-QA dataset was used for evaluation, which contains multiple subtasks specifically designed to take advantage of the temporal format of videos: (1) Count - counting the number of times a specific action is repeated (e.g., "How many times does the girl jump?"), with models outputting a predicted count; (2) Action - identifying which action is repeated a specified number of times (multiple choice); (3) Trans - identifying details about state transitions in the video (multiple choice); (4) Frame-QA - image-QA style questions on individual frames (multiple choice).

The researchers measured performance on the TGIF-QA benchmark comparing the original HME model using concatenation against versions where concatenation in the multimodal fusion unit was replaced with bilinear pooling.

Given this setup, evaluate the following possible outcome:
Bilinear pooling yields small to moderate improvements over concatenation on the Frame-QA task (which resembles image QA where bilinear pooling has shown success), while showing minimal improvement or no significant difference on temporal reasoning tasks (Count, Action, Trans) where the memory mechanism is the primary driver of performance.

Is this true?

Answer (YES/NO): NO